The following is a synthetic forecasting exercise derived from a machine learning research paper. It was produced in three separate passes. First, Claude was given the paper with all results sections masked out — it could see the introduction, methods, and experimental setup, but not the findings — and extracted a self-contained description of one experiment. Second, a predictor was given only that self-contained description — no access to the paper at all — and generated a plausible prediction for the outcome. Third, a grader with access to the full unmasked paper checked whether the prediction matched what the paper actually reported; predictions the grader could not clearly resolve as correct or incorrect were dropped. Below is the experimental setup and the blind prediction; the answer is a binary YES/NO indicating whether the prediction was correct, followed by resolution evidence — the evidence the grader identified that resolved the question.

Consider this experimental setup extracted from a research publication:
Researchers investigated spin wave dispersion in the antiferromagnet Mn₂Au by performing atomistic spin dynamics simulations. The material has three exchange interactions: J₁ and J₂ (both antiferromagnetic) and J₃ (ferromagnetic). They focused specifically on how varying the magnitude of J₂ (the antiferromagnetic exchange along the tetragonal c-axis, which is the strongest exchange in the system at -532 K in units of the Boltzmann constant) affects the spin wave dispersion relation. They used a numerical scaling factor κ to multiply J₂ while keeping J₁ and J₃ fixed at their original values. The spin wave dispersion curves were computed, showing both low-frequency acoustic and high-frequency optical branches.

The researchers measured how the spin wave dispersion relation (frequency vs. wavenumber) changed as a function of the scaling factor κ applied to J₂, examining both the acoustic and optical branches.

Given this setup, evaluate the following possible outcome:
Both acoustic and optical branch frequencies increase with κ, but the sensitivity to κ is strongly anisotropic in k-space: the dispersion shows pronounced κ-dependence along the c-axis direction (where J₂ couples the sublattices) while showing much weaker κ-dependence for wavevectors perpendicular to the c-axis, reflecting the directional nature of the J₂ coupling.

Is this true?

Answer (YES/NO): NO